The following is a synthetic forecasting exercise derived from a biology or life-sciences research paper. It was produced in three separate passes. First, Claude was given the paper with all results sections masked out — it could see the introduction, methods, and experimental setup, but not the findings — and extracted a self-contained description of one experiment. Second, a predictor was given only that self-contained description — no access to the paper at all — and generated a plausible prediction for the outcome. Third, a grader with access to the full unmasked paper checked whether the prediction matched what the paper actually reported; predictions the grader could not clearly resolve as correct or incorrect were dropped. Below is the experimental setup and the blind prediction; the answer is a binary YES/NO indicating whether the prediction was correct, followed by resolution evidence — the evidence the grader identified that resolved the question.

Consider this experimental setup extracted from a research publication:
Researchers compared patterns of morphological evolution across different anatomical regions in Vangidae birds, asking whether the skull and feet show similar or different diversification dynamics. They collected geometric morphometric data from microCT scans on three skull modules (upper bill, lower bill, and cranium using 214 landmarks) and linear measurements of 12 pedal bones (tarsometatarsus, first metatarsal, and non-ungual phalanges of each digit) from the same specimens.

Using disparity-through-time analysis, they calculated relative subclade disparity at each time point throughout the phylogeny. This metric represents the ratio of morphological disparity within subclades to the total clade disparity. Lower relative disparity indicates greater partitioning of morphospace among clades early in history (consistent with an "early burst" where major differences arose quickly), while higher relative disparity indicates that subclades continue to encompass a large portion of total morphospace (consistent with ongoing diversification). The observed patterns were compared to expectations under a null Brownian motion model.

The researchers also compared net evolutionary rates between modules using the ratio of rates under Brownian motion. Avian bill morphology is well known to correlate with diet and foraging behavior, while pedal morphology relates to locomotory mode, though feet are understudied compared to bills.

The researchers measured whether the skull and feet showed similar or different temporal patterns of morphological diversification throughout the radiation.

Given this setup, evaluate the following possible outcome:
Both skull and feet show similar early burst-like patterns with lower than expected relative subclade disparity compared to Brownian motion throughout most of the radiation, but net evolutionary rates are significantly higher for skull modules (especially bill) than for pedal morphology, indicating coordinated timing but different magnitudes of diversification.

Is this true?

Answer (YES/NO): NO